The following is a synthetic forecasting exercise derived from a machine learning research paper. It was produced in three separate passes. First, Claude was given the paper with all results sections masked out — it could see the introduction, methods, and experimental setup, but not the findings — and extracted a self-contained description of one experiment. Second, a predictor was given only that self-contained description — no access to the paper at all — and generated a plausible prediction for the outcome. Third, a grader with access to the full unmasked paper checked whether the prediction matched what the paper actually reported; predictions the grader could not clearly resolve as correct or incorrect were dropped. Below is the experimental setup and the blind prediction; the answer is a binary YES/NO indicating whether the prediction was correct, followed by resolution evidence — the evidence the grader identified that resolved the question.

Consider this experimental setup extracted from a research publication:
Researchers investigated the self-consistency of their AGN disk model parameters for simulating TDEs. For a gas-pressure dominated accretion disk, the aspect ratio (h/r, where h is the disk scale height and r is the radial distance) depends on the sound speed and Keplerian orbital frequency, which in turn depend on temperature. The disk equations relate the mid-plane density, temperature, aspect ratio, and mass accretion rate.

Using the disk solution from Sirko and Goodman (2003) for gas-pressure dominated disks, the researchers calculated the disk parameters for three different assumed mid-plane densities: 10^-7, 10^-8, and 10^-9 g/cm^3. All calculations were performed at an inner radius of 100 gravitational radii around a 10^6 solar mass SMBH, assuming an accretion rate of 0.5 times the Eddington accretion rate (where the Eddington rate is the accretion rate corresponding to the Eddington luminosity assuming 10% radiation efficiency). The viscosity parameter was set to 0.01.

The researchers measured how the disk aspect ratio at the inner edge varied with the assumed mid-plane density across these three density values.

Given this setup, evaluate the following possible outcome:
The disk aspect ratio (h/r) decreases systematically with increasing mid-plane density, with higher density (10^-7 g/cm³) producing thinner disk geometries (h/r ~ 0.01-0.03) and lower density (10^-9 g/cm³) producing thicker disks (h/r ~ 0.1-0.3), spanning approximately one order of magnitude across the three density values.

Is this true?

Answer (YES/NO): NO